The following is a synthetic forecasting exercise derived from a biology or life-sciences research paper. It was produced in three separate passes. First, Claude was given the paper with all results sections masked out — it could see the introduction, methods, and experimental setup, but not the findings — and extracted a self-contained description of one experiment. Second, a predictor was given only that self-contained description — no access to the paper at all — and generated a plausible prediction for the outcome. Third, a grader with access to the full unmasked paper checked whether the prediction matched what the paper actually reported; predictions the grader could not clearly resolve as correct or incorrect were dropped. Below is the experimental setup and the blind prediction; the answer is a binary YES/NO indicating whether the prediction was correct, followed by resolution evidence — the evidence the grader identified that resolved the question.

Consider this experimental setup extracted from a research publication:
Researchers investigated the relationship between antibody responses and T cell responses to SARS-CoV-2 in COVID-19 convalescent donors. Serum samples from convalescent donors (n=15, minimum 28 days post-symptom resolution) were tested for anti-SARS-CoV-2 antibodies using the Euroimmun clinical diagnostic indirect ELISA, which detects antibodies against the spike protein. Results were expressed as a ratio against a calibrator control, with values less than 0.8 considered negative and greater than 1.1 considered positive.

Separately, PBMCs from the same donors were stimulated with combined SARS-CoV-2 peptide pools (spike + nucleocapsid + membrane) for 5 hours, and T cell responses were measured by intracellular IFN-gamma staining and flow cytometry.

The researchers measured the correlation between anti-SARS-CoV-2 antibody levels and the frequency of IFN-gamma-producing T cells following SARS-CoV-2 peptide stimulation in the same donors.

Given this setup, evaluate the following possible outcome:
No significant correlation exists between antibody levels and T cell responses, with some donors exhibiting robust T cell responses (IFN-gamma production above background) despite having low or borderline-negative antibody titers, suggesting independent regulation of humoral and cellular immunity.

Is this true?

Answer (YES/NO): NO